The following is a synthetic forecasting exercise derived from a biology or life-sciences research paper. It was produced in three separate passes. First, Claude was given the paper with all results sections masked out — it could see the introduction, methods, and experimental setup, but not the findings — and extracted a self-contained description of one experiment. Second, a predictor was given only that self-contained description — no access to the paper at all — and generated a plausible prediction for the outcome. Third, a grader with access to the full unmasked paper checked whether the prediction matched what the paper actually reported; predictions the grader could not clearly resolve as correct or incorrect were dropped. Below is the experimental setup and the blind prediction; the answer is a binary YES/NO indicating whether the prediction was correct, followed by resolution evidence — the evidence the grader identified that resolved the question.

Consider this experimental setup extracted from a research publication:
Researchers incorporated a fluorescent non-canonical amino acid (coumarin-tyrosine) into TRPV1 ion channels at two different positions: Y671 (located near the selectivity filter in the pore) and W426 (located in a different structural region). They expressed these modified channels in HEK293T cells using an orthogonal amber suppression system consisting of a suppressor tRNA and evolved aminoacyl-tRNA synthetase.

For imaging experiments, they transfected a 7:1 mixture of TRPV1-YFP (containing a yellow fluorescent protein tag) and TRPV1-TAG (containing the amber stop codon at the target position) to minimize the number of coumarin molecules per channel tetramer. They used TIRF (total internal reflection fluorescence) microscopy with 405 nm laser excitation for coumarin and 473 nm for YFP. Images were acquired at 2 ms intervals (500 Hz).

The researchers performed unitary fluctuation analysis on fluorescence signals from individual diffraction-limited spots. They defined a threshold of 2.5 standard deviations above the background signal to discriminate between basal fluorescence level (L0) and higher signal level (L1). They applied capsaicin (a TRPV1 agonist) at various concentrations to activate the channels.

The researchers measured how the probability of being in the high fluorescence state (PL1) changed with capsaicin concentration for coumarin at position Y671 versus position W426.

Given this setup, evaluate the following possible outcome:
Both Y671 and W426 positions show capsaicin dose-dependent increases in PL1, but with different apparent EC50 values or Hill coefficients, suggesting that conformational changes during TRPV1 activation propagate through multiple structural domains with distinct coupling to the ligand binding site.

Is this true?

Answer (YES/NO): NO